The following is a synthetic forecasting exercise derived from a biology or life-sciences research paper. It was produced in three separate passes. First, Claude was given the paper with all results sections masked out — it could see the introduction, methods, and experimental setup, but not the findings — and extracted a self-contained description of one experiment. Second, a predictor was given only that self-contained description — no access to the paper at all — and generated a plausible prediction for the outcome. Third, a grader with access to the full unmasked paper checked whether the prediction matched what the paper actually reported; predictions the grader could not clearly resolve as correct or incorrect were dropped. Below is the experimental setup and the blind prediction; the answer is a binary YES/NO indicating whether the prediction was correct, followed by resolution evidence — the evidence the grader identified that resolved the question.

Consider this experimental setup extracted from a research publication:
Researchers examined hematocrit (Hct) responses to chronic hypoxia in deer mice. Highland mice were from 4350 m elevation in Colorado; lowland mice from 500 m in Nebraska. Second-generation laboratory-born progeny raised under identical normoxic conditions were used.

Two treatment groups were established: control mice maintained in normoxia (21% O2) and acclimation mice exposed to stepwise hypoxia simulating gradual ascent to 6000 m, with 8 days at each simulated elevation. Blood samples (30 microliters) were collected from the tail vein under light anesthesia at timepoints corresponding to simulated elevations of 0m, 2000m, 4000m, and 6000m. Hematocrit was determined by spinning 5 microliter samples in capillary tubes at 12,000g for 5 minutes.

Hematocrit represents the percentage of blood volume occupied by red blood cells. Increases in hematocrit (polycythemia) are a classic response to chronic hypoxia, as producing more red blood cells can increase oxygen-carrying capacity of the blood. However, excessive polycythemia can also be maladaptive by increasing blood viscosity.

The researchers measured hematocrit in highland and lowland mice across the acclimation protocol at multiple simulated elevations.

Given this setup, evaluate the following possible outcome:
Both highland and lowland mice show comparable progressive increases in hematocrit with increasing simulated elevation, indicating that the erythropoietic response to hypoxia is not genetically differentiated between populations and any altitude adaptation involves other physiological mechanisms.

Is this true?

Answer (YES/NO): YES